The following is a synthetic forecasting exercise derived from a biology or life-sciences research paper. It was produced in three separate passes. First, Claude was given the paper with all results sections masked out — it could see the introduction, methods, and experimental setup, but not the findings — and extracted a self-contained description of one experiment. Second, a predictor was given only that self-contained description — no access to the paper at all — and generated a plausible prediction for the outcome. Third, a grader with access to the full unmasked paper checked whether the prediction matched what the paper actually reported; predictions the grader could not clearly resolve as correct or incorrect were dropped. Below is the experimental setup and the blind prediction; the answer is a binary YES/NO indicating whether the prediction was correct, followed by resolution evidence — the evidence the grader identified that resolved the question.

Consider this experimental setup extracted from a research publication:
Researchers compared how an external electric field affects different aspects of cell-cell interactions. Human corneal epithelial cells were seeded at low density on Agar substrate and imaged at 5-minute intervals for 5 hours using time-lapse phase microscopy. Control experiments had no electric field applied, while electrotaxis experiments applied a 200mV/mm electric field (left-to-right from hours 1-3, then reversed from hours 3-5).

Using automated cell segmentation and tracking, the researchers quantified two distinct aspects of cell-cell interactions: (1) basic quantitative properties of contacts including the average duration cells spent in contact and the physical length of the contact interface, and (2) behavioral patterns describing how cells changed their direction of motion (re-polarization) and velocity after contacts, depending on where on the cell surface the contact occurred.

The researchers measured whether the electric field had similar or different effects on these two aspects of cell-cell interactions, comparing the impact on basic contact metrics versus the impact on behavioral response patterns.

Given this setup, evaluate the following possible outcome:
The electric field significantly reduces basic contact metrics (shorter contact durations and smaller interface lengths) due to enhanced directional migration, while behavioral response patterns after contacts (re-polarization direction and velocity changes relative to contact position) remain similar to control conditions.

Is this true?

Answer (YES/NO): NO